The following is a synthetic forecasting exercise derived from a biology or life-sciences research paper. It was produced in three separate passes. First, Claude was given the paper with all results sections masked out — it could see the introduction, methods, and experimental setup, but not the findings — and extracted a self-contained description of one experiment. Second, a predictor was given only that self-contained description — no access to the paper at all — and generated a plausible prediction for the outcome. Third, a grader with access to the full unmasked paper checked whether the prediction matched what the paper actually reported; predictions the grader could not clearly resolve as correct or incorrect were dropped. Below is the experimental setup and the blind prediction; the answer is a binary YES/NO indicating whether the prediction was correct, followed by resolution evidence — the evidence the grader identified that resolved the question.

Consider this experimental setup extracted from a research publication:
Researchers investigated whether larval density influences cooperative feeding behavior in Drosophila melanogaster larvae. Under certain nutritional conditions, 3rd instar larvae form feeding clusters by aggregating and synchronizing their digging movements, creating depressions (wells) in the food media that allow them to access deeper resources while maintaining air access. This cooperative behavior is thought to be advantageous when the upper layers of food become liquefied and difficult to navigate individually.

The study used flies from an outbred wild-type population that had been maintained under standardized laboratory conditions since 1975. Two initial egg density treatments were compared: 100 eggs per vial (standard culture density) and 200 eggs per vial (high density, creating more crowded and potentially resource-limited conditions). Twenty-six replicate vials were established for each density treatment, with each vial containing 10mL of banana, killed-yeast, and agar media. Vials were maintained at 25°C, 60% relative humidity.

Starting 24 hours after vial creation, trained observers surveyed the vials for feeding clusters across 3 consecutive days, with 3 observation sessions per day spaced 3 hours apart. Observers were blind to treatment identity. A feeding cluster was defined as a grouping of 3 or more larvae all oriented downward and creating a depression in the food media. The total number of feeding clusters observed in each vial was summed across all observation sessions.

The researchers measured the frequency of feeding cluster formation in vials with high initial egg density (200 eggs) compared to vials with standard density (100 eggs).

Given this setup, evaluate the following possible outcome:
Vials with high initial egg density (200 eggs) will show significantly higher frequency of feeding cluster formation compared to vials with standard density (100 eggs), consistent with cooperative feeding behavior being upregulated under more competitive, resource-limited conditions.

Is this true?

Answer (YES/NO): YES